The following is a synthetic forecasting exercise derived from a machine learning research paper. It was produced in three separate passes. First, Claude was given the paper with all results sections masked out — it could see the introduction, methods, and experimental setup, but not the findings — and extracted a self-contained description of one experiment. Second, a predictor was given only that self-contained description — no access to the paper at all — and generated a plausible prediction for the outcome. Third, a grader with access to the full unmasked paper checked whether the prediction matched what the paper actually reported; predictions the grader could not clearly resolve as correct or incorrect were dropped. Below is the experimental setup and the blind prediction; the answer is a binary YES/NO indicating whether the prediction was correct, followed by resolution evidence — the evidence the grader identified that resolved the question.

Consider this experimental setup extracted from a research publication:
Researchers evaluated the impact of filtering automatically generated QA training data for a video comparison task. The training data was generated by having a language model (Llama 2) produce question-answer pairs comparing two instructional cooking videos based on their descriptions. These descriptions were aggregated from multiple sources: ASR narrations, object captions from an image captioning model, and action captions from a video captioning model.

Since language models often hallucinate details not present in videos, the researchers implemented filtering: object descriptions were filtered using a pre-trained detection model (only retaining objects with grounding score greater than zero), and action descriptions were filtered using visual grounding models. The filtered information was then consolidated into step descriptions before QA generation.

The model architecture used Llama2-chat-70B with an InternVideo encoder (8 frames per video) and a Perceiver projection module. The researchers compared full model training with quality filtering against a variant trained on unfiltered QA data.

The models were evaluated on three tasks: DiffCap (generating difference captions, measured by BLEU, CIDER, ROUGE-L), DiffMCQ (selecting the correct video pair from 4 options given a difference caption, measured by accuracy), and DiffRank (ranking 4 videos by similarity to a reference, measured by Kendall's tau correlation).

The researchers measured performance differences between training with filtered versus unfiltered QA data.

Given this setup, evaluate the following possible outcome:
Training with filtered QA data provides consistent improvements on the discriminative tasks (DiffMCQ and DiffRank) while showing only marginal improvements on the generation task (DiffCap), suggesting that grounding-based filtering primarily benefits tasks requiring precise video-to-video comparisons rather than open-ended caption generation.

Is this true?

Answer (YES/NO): YES